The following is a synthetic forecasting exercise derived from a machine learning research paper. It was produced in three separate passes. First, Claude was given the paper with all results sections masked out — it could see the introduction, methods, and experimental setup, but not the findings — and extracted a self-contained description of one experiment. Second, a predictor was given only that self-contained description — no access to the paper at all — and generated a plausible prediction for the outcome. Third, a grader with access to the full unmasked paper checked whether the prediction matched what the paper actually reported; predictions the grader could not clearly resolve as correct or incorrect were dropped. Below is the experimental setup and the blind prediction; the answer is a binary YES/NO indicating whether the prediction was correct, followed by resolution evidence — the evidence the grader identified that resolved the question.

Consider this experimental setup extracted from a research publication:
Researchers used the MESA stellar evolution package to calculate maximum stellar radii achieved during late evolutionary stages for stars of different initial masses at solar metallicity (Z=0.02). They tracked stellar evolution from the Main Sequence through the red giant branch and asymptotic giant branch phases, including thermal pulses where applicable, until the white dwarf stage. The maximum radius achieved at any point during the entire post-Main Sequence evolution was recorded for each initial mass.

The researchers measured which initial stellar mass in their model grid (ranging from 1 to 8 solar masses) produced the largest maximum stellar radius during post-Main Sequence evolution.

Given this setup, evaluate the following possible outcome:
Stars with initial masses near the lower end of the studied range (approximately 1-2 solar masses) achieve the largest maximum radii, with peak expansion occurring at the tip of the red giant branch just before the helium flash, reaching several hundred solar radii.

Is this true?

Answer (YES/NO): NO